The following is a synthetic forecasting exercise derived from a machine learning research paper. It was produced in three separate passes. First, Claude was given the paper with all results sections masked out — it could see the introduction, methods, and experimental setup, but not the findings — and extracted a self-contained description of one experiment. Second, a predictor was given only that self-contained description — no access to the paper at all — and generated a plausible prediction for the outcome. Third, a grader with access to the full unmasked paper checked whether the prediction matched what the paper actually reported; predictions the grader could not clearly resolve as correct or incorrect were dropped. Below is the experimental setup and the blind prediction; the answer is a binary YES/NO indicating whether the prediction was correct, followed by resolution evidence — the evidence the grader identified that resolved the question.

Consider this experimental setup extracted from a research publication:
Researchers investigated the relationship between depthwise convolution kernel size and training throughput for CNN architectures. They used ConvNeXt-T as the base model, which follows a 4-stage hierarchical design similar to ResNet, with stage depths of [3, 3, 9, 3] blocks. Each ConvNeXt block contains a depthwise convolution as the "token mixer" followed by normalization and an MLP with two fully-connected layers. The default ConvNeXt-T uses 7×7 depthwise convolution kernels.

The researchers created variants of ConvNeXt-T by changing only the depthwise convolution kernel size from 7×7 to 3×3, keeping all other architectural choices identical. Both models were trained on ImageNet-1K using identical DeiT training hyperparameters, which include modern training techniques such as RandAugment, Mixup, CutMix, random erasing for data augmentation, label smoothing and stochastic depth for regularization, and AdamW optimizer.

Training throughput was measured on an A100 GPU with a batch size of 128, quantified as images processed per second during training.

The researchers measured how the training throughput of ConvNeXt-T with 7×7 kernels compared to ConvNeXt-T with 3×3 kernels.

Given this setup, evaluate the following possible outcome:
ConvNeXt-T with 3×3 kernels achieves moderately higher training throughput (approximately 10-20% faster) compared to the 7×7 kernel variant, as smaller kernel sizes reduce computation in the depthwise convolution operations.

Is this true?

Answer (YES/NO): NO